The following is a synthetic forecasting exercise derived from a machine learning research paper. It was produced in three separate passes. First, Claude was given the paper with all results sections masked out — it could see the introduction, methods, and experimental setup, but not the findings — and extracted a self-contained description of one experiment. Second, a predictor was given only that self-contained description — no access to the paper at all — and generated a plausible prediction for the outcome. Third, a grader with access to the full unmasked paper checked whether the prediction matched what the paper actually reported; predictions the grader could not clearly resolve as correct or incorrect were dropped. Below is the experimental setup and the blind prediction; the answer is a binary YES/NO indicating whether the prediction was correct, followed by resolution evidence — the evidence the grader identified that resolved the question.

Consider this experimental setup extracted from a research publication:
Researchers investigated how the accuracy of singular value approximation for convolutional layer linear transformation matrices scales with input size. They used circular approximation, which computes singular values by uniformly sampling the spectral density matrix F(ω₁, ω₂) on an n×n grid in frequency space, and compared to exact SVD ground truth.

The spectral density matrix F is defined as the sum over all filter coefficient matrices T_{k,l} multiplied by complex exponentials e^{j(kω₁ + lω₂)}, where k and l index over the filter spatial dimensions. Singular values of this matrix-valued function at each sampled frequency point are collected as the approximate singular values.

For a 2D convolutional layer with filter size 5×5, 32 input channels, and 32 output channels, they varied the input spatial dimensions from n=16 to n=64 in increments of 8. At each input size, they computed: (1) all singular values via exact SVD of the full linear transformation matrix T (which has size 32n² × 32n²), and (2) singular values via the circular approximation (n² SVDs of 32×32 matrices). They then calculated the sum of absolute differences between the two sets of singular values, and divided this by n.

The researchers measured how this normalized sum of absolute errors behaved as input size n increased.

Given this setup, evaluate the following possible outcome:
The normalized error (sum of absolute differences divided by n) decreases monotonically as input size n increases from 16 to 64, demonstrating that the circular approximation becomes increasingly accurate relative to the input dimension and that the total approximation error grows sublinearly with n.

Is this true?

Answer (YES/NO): NO